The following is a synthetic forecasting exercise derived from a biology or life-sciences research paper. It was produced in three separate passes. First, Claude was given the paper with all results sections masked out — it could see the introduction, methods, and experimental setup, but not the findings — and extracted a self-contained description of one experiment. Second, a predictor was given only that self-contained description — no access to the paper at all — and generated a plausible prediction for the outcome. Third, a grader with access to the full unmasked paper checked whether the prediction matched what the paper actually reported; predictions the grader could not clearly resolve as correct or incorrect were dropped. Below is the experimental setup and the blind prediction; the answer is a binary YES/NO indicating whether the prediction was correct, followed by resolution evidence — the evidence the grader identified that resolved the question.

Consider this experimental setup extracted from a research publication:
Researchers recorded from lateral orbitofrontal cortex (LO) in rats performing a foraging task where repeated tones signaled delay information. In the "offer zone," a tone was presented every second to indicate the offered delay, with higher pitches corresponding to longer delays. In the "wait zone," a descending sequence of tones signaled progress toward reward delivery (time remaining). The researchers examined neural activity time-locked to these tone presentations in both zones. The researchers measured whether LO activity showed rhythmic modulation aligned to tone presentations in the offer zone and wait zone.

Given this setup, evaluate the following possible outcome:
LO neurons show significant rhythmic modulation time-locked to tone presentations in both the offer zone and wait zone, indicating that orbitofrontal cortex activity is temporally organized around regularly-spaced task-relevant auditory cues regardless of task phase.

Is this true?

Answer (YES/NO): YES